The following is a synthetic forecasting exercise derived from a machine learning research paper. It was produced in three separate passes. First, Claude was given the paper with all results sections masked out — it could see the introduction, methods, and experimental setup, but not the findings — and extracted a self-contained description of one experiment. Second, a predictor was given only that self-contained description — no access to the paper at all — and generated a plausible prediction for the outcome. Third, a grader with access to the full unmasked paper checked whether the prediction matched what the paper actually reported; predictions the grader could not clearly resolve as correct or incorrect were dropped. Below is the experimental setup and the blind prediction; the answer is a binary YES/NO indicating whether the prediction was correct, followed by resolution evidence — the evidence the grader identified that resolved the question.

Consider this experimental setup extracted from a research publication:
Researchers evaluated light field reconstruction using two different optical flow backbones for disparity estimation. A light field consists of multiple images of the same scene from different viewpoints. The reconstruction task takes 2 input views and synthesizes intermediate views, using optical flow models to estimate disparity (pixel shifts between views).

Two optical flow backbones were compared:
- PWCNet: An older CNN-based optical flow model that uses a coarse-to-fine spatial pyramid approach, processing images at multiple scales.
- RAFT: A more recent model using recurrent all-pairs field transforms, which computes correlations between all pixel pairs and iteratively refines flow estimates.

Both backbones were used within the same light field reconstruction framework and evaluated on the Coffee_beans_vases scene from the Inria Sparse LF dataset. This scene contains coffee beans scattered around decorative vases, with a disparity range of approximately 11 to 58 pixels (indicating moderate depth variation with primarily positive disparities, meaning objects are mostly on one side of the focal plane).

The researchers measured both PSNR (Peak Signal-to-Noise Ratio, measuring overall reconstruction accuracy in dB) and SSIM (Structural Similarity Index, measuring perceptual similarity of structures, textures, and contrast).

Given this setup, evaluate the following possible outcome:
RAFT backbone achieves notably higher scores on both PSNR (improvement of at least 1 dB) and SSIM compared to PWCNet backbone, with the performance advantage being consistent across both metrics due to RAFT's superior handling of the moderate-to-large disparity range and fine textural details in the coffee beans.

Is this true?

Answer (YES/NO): NO